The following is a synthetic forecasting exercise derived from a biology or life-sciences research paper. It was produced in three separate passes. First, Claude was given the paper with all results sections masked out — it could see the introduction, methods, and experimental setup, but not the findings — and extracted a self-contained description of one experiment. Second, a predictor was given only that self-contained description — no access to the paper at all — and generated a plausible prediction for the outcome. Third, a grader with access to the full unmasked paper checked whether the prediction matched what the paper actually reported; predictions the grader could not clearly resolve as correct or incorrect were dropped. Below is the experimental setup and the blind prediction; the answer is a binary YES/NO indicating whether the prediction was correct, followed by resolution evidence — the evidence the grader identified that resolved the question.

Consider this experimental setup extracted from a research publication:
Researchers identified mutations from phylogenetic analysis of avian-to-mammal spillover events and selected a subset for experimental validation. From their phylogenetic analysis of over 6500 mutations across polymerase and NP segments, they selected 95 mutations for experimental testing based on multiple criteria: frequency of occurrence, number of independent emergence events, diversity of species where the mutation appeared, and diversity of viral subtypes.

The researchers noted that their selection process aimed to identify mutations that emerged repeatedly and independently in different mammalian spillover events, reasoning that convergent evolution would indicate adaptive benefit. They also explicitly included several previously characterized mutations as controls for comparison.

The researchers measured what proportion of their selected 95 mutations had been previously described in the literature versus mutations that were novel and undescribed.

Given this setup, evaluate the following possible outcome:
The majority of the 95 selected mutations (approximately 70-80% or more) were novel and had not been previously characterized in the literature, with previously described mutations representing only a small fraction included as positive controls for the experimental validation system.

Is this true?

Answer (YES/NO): YES